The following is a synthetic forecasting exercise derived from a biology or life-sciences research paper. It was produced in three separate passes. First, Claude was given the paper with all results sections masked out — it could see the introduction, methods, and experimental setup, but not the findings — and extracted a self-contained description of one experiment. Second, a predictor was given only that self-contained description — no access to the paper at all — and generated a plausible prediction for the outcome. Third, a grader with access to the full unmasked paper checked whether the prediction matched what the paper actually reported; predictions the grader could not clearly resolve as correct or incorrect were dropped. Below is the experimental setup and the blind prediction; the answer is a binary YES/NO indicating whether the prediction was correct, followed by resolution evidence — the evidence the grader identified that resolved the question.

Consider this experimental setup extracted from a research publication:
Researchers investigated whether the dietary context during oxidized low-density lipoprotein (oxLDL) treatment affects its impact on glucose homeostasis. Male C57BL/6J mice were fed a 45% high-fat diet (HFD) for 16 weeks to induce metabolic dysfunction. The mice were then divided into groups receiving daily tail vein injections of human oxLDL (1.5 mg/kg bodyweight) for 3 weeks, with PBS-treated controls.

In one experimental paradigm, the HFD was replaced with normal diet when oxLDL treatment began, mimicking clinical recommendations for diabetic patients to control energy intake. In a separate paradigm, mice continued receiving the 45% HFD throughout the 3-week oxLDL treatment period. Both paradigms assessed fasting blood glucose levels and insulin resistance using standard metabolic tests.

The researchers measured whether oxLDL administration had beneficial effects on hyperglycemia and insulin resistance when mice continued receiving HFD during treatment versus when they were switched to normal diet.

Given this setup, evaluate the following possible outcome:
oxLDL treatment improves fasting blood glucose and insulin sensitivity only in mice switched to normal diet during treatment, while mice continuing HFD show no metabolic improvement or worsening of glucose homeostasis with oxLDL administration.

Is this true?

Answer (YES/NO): YES